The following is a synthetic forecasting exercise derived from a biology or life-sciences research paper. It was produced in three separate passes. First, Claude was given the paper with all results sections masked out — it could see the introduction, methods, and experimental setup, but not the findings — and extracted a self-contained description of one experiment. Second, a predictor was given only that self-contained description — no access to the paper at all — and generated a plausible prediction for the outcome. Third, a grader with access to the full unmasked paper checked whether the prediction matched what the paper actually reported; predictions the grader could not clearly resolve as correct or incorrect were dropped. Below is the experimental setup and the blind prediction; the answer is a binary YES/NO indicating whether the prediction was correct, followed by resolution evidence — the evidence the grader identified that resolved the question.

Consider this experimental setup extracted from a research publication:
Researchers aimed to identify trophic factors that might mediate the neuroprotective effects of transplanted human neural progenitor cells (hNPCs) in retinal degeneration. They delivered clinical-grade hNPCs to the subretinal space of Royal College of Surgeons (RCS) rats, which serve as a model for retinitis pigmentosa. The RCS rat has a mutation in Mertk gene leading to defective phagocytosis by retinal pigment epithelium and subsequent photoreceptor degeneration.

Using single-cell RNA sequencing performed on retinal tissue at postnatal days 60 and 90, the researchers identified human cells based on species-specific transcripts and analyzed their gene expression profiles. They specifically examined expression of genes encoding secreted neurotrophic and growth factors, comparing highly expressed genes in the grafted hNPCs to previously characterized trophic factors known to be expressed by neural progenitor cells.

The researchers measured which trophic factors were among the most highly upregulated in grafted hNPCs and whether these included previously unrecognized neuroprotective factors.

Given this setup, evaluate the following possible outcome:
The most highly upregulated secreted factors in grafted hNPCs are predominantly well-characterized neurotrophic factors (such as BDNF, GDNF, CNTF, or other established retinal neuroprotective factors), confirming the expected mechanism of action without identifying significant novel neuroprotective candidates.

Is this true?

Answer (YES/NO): NO